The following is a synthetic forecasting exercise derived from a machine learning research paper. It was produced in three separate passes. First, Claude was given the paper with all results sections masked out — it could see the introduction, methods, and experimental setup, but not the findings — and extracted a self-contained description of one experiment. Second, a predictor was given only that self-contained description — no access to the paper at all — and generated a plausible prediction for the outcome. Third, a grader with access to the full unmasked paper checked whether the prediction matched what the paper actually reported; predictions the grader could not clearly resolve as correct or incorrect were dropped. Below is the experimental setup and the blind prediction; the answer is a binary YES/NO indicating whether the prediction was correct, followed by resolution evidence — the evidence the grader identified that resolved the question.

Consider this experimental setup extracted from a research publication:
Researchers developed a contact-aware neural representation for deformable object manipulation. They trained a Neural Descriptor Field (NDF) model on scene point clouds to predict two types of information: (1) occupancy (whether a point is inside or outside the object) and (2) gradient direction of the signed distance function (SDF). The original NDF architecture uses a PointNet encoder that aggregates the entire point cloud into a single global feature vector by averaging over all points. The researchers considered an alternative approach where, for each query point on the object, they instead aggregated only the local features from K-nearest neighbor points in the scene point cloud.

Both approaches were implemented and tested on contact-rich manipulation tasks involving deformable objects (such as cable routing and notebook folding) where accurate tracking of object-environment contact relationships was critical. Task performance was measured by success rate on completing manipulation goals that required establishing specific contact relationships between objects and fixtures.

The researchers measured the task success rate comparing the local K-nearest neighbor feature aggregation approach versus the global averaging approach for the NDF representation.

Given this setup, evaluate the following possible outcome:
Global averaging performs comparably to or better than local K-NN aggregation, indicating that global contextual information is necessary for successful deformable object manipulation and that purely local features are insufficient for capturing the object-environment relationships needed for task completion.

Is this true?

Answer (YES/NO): NO